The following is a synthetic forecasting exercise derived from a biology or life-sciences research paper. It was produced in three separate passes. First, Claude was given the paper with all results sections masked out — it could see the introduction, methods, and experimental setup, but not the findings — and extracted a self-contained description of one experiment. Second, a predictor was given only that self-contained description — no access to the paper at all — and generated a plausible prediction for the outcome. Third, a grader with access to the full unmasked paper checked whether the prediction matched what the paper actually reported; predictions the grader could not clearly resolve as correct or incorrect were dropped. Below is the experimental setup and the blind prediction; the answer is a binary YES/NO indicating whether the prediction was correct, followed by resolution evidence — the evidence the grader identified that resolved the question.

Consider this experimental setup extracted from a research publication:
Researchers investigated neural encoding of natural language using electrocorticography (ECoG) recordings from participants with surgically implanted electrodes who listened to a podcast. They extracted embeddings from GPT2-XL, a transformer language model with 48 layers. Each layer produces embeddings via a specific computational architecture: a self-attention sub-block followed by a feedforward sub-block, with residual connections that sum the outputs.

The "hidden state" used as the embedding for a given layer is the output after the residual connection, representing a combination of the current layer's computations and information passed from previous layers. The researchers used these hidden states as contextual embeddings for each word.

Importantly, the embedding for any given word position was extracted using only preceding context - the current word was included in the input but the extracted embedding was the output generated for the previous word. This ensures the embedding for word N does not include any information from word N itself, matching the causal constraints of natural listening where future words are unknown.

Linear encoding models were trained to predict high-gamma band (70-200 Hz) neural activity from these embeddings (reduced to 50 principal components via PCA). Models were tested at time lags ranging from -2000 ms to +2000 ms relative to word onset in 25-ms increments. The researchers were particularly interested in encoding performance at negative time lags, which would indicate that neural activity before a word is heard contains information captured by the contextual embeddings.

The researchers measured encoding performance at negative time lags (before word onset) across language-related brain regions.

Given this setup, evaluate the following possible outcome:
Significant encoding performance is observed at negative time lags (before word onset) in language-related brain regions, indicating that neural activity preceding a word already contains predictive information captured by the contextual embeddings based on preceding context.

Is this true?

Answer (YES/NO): YES